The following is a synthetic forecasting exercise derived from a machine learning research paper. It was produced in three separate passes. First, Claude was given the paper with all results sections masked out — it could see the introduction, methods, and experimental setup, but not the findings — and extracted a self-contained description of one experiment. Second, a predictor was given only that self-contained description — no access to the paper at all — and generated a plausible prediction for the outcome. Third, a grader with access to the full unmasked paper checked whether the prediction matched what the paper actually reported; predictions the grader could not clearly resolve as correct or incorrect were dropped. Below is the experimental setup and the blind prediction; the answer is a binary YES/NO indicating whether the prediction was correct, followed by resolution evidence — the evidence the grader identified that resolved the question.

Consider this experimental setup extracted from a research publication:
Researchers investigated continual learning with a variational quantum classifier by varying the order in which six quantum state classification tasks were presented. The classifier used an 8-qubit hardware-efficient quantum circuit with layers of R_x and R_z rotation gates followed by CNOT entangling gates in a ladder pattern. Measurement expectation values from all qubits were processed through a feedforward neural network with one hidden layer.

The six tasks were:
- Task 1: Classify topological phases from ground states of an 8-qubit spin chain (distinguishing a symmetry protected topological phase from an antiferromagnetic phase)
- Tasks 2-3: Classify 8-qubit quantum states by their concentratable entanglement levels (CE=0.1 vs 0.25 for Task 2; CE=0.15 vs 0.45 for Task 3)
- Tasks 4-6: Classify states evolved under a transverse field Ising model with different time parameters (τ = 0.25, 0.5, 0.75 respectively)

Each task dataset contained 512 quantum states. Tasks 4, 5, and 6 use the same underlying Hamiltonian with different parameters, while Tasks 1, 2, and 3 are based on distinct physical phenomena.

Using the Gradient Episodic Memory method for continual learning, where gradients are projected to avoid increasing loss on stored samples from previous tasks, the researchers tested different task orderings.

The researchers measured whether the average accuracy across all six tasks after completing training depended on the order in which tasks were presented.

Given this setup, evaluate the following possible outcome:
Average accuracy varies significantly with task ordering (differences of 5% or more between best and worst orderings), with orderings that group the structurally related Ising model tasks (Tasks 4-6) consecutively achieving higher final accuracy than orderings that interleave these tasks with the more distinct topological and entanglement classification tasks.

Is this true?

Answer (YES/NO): NO